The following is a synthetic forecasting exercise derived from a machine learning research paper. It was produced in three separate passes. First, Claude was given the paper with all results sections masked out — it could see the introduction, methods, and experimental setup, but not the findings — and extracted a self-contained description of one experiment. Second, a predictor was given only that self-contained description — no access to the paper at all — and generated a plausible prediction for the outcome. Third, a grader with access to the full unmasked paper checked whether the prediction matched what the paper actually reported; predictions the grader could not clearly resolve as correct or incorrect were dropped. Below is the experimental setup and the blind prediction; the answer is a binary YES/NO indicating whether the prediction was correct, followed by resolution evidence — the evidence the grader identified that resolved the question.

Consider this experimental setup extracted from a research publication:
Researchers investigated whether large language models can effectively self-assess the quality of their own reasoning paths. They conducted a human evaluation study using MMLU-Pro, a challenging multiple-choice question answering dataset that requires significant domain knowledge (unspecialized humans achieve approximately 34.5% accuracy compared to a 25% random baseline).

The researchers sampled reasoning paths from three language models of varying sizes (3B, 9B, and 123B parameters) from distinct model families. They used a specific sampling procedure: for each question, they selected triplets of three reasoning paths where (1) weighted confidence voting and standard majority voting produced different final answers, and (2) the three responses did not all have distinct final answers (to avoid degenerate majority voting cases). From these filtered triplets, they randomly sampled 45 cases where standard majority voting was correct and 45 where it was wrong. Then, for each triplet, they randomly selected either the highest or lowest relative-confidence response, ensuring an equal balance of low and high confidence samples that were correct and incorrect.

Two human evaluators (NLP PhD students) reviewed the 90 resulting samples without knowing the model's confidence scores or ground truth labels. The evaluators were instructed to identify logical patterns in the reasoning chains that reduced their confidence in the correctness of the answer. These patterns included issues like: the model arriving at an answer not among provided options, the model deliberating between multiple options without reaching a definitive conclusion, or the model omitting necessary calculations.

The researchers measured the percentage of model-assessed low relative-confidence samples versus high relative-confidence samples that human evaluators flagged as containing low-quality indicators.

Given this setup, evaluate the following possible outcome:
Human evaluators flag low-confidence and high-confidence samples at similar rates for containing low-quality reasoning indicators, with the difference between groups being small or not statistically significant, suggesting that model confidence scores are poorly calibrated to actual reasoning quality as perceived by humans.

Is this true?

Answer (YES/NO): NO